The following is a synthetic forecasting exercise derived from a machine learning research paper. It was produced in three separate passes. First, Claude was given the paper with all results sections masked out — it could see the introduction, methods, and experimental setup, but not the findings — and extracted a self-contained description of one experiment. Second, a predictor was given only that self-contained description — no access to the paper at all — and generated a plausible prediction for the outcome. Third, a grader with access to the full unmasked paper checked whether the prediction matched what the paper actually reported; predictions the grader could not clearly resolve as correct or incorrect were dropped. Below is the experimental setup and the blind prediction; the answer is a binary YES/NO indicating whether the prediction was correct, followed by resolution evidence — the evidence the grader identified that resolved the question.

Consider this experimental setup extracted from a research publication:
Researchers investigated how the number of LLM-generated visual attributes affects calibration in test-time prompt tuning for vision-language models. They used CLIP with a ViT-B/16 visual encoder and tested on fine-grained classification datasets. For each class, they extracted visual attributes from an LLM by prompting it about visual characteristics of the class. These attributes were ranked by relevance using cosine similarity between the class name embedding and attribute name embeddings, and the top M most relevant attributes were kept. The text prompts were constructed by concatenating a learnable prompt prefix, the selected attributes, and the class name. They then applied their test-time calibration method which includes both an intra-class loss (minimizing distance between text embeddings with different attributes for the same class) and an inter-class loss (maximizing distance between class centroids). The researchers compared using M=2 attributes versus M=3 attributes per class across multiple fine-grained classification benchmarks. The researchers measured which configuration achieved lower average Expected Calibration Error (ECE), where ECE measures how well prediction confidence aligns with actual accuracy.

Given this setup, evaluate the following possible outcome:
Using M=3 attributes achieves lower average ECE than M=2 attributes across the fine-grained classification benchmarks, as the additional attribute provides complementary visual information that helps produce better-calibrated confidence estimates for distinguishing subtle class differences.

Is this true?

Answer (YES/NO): NO